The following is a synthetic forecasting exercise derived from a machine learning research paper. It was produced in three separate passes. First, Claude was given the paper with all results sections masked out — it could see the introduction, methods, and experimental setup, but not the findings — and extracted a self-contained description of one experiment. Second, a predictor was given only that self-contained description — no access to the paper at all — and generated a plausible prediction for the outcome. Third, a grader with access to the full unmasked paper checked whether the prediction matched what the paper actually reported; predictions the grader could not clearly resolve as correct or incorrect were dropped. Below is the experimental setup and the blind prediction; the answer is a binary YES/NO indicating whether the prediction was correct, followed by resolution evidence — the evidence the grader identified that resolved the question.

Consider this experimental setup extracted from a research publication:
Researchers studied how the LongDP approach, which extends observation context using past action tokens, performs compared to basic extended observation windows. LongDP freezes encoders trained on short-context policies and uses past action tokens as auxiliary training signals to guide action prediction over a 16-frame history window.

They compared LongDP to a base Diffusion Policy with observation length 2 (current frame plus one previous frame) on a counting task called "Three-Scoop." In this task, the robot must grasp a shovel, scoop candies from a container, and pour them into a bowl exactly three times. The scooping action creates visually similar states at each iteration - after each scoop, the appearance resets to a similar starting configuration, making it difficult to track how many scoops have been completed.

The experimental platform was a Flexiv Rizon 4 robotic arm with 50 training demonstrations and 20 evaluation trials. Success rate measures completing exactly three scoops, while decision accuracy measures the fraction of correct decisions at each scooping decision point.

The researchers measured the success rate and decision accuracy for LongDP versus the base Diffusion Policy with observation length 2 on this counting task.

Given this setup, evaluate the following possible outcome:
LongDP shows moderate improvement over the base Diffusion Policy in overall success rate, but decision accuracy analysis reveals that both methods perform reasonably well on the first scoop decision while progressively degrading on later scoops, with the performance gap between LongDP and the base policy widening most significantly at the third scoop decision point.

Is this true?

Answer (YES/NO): NO